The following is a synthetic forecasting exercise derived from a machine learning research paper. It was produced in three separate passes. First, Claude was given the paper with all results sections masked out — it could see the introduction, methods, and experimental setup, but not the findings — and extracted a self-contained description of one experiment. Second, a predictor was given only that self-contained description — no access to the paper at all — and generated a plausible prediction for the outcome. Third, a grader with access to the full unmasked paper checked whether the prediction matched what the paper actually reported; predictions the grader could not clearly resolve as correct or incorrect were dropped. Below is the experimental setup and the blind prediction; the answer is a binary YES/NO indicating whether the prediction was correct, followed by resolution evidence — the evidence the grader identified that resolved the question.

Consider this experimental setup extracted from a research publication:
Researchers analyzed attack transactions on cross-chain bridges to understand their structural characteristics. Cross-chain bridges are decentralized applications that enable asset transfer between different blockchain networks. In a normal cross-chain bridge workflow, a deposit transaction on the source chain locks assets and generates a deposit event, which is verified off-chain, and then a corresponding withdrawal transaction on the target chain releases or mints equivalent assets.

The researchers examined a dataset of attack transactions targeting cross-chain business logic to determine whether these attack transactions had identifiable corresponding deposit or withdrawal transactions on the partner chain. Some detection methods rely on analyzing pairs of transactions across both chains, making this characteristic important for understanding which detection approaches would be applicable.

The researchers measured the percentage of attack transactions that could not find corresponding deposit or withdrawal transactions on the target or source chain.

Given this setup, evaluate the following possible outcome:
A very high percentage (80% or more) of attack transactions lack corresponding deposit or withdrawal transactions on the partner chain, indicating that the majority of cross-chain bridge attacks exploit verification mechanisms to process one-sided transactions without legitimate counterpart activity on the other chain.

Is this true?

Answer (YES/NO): NO